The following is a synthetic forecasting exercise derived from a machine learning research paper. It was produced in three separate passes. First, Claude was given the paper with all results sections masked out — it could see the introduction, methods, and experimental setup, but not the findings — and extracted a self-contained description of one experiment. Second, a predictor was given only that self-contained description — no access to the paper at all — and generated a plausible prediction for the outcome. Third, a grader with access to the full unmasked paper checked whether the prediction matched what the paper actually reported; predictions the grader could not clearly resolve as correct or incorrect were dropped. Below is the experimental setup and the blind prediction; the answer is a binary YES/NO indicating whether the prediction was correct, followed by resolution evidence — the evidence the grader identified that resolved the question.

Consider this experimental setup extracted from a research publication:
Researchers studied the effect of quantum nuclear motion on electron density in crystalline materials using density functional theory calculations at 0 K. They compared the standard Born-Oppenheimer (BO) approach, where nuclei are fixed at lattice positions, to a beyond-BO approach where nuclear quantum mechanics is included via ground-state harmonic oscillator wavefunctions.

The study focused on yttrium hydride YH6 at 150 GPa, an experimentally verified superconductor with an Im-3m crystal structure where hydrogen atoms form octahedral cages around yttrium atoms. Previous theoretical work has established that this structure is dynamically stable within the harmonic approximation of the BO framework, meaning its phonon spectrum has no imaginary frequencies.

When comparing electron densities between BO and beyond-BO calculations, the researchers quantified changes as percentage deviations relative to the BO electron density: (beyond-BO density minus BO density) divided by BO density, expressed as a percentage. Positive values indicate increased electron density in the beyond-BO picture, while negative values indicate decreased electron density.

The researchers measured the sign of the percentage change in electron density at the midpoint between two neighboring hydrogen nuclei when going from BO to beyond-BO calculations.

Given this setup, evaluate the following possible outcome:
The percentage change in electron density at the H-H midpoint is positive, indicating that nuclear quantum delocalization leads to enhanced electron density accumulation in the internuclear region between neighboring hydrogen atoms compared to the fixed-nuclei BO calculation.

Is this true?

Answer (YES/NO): YES